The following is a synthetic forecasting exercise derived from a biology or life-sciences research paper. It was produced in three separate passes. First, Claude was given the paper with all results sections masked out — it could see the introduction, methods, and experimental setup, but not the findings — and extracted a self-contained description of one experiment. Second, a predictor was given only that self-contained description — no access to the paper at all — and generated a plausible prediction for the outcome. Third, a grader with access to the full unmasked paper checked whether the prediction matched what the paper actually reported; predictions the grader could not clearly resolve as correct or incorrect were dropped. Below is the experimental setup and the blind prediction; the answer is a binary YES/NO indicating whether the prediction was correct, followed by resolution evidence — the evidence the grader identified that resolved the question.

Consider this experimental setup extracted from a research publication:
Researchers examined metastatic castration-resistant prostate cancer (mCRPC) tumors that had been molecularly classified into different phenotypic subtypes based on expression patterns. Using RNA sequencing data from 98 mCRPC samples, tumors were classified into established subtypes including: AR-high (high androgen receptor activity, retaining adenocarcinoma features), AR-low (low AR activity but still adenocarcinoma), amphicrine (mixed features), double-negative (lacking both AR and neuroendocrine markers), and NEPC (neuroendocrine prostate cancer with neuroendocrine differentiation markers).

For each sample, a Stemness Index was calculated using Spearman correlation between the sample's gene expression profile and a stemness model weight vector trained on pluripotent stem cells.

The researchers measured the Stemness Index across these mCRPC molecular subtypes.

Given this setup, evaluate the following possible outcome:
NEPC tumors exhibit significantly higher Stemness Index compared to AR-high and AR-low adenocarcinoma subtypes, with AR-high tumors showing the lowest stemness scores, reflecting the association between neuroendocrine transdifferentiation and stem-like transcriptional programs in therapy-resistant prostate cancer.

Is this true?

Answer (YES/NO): YES